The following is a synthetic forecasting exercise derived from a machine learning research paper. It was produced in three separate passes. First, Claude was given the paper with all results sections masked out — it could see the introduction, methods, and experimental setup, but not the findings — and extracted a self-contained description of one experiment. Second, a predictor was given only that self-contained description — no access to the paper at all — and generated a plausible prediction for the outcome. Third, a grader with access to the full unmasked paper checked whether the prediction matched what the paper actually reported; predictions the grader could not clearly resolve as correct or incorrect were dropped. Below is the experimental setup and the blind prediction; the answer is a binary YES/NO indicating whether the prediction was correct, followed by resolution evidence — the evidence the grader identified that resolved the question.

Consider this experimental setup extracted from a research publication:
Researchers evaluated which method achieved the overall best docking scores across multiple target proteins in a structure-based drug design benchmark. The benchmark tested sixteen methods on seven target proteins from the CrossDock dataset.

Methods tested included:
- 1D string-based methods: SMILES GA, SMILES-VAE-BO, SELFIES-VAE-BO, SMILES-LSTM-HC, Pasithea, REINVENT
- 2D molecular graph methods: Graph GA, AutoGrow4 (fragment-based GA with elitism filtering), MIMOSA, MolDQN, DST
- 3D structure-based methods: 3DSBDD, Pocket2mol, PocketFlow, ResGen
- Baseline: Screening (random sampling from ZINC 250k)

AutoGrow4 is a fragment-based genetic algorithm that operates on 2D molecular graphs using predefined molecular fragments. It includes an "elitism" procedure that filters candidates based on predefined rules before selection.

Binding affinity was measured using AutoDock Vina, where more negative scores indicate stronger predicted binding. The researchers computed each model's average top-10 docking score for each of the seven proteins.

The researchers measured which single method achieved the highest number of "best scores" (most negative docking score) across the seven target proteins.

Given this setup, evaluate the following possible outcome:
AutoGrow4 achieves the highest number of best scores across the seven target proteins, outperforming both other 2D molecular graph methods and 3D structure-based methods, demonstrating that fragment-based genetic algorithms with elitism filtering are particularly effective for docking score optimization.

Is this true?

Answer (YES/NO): NO